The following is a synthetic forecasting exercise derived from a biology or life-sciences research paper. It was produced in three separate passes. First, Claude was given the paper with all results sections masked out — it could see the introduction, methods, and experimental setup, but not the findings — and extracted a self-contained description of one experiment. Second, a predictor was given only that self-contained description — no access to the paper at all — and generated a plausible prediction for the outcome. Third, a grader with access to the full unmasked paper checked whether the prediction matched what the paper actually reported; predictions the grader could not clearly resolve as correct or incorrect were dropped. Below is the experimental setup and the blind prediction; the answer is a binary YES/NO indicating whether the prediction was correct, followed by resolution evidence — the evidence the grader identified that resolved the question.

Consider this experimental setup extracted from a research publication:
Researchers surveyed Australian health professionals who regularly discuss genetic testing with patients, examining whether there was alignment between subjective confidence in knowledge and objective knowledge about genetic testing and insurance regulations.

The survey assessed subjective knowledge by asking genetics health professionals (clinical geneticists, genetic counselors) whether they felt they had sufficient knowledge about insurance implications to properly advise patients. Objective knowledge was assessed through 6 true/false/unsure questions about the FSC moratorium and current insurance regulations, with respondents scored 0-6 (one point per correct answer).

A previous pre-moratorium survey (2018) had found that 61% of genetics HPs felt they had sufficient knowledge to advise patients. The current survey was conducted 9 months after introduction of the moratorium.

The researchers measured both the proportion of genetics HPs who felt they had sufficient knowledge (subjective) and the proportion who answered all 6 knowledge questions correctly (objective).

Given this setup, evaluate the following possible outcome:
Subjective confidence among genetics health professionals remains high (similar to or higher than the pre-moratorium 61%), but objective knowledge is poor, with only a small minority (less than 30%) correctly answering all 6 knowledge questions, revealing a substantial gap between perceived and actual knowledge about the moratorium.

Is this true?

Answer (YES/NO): YES